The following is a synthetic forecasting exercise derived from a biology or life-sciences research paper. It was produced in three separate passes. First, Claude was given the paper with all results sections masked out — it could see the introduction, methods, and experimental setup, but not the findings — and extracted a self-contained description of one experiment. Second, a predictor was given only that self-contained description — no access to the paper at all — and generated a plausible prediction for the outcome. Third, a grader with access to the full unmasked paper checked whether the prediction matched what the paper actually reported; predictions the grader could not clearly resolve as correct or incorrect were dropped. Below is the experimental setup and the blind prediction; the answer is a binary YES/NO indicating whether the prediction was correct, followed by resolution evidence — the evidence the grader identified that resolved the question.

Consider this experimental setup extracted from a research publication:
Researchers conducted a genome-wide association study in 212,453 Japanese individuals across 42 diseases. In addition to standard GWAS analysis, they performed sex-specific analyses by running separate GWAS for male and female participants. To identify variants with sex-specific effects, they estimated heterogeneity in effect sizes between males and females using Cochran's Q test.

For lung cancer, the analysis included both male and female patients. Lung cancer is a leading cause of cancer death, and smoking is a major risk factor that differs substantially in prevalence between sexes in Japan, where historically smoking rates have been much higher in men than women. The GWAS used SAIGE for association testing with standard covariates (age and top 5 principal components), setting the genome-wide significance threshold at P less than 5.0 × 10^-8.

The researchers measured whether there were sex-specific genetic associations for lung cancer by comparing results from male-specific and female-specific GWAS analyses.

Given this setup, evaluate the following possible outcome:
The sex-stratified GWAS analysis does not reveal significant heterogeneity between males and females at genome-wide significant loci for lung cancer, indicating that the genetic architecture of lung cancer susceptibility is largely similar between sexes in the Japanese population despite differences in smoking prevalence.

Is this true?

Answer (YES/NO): NO